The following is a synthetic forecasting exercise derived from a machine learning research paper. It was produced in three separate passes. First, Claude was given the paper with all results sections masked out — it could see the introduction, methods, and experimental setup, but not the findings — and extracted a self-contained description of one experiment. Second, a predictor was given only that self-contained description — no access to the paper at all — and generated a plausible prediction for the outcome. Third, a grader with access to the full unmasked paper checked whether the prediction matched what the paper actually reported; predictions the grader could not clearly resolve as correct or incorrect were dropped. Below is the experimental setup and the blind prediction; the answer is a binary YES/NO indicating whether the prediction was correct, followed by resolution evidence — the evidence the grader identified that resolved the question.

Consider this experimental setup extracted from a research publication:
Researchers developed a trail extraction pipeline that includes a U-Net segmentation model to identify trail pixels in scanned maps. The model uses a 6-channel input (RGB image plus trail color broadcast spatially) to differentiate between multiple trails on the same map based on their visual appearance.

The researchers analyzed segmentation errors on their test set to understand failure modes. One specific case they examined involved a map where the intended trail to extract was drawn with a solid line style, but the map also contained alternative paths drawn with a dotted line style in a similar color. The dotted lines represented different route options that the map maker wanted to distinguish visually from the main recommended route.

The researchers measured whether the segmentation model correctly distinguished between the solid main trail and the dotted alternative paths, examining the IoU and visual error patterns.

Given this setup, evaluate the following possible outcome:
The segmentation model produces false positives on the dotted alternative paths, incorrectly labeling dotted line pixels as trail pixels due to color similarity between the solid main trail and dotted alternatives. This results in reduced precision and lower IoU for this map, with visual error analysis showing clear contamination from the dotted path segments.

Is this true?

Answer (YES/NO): YES